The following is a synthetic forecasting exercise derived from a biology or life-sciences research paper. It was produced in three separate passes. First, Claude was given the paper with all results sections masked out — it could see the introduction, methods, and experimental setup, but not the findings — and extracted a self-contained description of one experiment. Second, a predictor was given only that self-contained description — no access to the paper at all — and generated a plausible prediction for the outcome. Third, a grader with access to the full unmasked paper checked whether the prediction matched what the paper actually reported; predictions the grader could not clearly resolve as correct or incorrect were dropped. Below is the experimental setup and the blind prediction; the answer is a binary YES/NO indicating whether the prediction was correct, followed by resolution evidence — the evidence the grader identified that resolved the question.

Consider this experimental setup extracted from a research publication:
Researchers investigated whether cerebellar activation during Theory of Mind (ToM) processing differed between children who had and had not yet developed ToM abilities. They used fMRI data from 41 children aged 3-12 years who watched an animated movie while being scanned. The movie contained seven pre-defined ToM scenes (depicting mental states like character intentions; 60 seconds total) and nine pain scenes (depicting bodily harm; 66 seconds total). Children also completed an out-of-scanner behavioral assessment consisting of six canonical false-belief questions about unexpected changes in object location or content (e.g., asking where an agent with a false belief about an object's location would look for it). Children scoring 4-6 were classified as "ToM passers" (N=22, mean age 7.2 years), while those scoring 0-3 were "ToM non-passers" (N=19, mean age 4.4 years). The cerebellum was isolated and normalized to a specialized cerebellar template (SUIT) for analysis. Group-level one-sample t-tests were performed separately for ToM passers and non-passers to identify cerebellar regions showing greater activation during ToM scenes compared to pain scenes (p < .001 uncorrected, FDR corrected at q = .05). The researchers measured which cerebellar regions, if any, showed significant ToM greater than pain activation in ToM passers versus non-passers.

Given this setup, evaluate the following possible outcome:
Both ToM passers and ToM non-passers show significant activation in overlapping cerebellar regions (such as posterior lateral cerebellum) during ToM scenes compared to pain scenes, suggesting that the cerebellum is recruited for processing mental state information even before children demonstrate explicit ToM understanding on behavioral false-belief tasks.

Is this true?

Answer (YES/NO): NO